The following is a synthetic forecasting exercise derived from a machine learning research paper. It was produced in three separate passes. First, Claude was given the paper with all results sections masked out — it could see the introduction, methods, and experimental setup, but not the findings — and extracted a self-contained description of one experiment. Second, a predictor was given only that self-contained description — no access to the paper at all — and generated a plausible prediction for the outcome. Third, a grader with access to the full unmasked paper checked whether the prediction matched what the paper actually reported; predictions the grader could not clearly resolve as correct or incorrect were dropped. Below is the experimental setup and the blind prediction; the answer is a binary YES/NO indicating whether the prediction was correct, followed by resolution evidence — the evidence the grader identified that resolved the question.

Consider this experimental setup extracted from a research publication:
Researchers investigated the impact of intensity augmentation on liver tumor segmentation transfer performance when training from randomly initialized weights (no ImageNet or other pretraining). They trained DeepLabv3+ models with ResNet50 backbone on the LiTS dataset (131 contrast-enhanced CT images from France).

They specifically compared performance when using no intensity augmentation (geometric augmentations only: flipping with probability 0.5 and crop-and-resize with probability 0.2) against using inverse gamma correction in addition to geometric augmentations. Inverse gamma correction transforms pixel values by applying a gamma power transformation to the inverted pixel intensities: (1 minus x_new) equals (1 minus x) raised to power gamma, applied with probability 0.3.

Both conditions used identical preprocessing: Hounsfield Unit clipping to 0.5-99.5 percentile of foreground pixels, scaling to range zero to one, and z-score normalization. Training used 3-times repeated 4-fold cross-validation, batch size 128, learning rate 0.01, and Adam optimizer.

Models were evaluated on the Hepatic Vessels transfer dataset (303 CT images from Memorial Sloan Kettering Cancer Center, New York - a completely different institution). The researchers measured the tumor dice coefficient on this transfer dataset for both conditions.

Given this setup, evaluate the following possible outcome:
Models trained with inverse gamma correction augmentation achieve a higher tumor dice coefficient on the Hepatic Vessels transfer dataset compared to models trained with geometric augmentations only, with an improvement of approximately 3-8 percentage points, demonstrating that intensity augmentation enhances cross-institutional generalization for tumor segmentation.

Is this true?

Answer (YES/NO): NO